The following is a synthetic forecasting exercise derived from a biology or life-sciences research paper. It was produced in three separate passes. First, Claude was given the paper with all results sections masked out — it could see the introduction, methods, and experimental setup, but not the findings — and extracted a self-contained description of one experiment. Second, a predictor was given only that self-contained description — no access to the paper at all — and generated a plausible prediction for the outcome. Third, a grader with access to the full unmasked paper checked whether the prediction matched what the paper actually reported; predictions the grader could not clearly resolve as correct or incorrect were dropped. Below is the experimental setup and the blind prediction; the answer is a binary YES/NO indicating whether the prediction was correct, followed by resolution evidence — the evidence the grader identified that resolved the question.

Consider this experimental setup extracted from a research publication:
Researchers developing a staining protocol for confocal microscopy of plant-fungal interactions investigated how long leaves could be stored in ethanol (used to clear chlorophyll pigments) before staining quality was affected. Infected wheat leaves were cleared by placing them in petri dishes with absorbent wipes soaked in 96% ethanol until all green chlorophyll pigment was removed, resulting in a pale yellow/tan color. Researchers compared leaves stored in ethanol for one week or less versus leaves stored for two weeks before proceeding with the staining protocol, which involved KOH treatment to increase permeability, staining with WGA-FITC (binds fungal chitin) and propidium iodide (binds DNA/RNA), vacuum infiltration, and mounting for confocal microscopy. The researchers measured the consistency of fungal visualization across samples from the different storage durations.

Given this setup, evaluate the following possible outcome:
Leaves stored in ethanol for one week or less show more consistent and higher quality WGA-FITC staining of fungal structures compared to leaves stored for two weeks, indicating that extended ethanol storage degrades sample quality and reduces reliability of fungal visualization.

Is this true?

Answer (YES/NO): YES